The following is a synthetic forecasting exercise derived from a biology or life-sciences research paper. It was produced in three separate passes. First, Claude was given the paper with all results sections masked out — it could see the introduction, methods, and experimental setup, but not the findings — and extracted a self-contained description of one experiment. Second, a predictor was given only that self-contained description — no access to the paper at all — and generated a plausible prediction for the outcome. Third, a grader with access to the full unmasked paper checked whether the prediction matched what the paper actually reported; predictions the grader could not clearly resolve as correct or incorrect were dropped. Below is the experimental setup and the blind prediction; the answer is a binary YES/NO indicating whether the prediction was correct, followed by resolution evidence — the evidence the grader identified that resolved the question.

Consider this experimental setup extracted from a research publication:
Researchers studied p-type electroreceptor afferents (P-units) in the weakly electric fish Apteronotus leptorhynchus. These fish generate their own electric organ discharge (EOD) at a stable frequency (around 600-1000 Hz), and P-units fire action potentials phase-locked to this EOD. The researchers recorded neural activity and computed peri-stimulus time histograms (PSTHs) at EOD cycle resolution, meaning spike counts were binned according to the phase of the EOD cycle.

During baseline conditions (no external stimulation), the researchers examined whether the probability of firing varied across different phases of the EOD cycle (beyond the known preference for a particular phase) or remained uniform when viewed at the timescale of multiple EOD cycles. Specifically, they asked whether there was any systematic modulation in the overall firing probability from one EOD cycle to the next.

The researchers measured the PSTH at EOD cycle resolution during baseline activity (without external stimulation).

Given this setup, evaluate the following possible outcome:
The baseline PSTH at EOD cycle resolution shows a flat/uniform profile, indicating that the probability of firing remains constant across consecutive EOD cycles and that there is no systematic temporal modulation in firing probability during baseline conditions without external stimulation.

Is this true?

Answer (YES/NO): YES